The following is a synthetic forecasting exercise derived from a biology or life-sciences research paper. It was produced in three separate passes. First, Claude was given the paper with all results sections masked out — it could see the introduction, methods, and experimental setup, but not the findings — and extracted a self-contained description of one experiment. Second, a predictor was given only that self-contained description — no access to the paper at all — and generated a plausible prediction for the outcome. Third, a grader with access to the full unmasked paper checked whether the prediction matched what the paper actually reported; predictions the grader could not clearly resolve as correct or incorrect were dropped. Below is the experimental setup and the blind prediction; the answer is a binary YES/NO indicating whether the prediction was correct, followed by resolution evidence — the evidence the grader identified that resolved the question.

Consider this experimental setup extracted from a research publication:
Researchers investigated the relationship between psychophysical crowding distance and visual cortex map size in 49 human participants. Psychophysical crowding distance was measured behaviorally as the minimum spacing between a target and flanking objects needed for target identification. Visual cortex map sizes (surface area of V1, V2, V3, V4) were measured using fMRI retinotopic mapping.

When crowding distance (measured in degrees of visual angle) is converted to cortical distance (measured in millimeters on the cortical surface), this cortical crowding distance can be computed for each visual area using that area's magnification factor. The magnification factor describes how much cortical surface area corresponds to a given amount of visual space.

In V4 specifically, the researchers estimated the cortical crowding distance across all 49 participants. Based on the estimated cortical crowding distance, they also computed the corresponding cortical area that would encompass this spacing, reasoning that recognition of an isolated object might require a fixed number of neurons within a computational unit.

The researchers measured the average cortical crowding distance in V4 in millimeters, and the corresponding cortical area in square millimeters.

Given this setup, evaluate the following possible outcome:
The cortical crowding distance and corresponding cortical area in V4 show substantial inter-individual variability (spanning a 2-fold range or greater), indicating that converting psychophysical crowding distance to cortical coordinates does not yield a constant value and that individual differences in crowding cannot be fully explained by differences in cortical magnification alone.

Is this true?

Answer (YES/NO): NO